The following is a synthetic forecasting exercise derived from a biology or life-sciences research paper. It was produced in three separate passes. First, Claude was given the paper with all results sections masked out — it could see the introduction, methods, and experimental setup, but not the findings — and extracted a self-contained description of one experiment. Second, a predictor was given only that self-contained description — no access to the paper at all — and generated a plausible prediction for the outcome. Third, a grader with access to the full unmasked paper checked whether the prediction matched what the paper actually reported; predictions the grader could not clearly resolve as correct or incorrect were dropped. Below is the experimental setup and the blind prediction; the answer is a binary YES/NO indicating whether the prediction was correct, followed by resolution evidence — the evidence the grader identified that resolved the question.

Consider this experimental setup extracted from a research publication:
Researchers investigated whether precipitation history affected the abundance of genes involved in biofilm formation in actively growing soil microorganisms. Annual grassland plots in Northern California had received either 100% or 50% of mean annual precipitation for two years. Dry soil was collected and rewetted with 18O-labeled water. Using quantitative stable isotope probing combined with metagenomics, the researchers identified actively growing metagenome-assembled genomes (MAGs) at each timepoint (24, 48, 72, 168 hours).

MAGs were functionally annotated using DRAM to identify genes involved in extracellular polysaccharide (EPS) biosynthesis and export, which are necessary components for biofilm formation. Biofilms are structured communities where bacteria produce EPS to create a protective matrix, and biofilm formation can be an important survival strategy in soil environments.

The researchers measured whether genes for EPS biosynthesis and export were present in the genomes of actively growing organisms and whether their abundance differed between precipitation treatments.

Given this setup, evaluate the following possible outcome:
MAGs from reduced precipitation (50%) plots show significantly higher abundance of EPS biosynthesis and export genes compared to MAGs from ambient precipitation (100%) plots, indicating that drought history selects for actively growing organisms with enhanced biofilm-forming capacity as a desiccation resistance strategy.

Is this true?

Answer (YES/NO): NO